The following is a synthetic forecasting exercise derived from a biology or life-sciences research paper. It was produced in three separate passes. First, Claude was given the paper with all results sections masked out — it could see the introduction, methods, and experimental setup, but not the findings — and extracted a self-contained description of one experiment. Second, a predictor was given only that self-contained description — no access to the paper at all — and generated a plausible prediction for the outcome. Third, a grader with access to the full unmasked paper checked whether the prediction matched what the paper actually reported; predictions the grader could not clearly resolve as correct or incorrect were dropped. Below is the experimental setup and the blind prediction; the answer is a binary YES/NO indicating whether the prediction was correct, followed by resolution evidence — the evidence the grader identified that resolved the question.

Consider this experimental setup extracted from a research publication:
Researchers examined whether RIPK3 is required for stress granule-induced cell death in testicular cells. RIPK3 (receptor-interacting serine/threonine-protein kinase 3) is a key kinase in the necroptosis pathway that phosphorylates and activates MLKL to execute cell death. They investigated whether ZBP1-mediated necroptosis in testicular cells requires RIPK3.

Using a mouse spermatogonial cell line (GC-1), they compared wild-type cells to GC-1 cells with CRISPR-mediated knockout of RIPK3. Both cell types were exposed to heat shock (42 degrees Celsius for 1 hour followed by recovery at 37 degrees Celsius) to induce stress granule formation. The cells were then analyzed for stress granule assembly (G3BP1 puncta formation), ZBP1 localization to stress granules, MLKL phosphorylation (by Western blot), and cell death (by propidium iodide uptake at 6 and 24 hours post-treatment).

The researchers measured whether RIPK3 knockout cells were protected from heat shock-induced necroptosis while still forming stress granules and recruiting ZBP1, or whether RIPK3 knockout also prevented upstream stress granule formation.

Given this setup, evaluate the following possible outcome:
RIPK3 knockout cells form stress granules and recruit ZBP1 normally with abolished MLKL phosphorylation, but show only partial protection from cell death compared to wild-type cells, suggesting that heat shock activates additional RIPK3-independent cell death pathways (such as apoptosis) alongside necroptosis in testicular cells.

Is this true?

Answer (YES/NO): NO